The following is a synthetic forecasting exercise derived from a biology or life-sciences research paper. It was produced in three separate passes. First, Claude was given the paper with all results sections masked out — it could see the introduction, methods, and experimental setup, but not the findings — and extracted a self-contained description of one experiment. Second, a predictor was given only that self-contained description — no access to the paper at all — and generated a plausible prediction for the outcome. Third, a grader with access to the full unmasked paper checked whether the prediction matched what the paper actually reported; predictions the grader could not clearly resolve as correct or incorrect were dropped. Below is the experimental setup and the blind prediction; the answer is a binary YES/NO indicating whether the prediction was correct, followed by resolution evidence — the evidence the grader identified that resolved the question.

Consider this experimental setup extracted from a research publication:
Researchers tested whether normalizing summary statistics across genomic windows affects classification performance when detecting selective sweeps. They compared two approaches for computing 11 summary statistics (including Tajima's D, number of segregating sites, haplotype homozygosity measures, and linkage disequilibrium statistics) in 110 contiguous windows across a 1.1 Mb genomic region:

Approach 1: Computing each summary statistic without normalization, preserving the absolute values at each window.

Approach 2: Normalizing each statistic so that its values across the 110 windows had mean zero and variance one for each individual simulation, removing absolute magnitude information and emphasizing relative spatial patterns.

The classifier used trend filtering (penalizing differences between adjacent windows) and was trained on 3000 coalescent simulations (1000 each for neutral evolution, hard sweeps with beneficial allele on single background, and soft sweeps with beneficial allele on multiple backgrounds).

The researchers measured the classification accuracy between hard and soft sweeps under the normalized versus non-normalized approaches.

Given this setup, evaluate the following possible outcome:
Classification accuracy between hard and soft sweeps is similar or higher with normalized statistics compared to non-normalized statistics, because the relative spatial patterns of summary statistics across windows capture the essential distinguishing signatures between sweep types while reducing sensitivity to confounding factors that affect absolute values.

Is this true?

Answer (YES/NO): NO